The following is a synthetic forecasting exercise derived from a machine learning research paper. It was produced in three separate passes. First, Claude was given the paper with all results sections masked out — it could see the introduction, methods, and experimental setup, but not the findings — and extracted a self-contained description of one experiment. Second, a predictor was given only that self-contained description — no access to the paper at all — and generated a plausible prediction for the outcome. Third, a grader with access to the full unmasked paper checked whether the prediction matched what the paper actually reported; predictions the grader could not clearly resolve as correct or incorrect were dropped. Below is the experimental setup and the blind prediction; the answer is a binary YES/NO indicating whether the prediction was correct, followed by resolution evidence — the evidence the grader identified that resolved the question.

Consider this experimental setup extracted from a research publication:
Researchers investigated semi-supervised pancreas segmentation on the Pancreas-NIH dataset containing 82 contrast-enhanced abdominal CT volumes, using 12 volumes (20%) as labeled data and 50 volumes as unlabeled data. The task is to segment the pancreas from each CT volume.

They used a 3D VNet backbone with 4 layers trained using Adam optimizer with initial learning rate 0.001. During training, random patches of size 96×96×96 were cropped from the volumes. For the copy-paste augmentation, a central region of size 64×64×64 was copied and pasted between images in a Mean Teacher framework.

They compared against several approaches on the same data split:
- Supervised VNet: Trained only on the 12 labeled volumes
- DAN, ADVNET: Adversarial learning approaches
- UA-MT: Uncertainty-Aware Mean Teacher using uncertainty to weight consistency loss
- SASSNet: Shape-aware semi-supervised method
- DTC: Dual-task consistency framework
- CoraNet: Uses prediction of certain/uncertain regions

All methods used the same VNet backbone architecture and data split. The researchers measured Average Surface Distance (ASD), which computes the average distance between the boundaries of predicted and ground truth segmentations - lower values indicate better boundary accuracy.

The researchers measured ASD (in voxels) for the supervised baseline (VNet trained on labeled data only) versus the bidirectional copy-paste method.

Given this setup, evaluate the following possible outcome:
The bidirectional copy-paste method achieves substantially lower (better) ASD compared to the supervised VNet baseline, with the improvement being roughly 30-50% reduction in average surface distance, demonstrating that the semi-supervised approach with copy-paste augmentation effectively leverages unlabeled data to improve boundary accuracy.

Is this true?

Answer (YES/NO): NO